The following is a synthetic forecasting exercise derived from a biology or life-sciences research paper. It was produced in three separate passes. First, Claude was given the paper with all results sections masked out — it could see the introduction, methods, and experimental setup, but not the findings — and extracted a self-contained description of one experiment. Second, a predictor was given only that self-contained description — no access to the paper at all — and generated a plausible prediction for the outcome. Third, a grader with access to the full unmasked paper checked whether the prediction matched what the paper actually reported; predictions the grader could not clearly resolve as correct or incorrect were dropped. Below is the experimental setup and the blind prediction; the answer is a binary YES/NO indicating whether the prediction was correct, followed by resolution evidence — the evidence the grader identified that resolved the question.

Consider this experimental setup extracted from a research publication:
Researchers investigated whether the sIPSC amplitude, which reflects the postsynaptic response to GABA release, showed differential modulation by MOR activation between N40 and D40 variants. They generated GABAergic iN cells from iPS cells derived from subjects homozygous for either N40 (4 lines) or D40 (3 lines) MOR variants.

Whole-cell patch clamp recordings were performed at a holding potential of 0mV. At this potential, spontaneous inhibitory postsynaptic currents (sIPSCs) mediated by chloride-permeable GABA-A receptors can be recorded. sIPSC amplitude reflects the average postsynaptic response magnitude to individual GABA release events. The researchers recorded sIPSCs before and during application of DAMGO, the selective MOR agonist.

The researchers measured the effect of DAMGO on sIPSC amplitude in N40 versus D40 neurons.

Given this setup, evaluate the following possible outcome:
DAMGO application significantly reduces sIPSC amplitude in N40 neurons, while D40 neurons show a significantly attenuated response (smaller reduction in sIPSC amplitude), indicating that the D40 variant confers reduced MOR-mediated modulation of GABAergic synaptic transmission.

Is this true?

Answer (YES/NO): NO